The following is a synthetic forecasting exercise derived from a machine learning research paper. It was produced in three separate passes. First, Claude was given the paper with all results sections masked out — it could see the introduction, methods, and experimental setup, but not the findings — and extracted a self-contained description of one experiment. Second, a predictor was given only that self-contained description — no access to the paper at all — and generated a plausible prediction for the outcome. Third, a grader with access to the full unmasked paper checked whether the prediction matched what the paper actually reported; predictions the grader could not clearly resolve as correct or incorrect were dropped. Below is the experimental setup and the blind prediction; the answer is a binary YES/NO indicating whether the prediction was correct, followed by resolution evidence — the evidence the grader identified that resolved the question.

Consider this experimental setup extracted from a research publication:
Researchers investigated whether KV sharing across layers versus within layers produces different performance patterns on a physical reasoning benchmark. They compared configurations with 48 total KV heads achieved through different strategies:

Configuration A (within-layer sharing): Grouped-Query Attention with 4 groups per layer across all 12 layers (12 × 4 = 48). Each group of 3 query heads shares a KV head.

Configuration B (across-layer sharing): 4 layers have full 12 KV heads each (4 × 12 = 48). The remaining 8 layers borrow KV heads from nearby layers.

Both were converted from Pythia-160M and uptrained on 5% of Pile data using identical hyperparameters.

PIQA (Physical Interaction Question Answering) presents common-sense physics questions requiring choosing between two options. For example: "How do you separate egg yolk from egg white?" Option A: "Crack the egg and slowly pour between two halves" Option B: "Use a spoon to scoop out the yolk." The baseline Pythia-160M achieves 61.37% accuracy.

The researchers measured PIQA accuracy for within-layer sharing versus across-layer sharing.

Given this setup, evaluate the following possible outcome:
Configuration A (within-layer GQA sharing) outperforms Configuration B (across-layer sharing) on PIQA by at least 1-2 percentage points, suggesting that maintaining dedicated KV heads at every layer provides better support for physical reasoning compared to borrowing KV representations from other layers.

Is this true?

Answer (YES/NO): NO